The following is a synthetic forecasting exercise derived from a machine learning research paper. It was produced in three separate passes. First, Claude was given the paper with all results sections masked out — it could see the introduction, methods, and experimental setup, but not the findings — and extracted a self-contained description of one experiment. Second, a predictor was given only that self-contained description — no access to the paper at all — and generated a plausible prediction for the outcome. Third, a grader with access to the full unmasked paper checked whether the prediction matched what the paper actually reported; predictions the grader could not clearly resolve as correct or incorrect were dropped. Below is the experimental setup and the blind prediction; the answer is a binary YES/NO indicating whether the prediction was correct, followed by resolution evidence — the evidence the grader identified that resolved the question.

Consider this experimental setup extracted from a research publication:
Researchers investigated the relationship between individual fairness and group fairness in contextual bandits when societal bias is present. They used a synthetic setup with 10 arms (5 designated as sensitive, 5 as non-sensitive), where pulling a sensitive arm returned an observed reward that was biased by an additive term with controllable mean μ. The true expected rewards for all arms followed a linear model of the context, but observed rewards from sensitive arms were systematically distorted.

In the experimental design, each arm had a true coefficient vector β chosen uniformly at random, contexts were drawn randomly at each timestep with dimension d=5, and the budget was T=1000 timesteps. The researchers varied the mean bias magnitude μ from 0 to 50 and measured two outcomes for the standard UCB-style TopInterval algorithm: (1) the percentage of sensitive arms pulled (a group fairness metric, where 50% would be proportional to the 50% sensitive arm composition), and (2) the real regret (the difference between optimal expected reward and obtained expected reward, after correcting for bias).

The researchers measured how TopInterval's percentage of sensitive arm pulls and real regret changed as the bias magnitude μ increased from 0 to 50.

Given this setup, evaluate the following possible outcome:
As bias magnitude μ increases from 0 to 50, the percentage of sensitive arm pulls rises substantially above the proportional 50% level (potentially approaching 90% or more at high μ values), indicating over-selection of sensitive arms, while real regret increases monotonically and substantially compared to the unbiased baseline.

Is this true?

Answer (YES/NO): NO